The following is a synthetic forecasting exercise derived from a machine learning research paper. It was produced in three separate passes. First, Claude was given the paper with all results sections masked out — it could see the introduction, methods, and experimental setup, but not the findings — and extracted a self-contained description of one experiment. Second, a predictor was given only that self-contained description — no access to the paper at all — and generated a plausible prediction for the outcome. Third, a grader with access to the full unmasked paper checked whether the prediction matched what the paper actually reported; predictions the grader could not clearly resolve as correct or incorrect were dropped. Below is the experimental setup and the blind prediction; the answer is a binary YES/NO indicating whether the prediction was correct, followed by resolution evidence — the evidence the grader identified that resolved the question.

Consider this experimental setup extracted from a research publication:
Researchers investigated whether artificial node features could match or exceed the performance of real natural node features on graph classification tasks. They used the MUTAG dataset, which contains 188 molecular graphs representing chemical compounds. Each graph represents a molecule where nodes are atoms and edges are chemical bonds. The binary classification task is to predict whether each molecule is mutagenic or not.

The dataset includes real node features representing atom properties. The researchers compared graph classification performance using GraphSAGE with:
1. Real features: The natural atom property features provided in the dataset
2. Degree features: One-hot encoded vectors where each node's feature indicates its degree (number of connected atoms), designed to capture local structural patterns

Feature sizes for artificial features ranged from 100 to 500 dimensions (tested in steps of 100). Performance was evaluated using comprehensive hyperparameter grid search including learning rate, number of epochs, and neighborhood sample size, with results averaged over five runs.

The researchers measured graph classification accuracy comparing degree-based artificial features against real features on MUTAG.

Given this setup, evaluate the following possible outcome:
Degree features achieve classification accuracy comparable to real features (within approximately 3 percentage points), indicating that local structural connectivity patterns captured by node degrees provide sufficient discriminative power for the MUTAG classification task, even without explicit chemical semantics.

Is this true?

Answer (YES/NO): NO